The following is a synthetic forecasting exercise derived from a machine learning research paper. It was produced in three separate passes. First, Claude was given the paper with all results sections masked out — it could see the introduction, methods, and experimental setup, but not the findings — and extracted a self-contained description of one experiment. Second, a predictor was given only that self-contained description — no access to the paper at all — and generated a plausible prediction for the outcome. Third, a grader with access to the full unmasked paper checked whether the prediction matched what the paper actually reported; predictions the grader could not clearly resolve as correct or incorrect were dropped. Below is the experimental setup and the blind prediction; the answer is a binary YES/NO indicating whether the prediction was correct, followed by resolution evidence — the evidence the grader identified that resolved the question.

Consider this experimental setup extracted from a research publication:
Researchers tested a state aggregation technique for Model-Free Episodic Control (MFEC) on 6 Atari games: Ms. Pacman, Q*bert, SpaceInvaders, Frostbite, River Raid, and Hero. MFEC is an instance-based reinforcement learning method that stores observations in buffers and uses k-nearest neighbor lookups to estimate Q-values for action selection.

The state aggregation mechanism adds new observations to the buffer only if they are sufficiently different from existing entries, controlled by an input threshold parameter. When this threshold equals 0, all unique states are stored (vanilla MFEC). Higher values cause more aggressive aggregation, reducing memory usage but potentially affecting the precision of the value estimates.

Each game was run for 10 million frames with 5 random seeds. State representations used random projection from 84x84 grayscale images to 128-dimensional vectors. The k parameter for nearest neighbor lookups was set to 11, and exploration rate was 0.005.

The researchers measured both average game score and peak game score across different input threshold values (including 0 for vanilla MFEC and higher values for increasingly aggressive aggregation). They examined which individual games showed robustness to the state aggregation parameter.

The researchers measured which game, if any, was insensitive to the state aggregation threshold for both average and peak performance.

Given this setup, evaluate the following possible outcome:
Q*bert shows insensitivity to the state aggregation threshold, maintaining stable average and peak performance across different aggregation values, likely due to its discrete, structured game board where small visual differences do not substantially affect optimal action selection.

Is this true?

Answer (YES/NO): NO